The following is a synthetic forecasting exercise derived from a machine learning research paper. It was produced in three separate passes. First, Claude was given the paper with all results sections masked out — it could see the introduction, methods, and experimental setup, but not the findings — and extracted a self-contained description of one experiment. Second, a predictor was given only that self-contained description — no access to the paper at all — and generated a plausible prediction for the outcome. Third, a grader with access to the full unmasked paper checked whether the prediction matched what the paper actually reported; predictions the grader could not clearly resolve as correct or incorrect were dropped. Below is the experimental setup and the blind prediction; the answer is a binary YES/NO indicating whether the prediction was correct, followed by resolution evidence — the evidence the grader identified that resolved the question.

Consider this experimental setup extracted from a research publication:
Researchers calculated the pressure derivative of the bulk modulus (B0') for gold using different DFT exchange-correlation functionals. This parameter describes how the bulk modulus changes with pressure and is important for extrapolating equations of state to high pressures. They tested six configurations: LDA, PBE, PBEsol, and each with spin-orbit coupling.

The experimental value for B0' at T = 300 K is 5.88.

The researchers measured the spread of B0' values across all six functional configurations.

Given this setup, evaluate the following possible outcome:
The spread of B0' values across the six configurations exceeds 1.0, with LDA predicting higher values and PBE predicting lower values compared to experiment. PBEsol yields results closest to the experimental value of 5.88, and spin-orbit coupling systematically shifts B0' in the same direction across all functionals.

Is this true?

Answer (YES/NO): NO